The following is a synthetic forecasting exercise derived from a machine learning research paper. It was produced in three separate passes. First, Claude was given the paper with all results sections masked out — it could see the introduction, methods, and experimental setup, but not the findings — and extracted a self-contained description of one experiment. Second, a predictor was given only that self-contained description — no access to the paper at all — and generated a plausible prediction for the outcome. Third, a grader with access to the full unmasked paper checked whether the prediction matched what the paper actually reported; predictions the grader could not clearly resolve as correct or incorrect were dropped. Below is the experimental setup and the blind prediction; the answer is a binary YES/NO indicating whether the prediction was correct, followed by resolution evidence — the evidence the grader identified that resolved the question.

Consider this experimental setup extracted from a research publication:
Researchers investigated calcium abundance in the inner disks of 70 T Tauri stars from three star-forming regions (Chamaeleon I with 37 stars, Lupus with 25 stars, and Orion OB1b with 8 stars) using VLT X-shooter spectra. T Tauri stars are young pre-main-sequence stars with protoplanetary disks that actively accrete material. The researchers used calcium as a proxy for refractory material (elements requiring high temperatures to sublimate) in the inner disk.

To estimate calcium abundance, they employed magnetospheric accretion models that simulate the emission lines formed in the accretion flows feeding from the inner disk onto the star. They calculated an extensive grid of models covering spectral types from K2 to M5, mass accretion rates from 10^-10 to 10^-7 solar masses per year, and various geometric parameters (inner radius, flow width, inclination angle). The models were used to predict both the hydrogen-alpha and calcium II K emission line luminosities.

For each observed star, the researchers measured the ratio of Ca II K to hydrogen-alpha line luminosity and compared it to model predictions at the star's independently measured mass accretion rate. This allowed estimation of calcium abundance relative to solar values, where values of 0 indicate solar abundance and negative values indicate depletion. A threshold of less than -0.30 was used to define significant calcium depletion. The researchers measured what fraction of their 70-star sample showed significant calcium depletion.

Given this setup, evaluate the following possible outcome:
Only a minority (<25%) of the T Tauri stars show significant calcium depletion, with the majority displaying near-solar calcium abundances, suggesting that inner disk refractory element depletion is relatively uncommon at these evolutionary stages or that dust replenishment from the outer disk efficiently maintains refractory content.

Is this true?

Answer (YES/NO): NO